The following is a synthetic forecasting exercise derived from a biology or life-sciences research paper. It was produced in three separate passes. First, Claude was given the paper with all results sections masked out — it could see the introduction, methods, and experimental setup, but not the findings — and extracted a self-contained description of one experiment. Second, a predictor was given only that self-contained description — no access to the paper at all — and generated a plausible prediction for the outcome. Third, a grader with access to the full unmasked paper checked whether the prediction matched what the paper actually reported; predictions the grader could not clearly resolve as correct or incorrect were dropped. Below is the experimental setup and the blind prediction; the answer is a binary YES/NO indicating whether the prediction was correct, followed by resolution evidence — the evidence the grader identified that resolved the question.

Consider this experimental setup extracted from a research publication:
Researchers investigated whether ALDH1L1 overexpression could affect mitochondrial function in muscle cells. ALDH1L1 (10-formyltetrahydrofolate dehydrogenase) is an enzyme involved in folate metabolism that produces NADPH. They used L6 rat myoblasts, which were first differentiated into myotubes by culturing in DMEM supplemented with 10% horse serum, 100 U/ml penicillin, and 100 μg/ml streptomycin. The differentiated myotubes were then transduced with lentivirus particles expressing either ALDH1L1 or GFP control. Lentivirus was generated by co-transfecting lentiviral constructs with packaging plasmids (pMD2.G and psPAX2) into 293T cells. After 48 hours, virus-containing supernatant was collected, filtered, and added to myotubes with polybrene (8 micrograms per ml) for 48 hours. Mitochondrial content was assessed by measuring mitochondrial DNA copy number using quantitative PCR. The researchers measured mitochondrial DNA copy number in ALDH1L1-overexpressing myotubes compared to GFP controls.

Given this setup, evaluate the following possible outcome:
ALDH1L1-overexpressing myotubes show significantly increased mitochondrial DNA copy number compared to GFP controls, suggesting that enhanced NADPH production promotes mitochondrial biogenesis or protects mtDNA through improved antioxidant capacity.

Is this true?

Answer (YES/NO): NO